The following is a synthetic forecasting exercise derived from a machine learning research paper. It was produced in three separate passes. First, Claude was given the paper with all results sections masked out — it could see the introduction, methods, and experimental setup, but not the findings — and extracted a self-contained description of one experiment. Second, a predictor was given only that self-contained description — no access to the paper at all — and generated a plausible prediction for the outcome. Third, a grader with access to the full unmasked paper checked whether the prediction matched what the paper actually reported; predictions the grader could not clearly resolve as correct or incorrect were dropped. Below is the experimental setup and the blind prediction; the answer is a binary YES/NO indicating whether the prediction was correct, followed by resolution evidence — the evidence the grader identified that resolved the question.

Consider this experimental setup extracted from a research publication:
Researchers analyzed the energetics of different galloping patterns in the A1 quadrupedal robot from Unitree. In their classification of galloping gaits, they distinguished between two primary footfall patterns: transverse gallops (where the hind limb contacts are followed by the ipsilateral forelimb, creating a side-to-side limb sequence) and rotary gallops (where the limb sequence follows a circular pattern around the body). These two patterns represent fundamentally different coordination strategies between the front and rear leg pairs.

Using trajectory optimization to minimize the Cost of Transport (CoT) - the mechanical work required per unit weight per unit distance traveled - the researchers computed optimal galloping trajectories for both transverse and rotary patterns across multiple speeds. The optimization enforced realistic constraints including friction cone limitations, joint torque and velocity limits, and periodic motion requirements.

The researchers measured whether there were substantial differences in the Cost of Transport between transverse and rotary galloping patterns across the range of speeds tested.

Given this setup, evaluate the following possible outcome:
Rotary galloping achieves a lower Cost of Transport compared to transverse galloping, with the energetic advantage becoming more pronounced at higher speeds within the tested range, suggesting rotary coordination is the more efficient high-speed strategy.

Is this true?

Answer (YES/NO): NO